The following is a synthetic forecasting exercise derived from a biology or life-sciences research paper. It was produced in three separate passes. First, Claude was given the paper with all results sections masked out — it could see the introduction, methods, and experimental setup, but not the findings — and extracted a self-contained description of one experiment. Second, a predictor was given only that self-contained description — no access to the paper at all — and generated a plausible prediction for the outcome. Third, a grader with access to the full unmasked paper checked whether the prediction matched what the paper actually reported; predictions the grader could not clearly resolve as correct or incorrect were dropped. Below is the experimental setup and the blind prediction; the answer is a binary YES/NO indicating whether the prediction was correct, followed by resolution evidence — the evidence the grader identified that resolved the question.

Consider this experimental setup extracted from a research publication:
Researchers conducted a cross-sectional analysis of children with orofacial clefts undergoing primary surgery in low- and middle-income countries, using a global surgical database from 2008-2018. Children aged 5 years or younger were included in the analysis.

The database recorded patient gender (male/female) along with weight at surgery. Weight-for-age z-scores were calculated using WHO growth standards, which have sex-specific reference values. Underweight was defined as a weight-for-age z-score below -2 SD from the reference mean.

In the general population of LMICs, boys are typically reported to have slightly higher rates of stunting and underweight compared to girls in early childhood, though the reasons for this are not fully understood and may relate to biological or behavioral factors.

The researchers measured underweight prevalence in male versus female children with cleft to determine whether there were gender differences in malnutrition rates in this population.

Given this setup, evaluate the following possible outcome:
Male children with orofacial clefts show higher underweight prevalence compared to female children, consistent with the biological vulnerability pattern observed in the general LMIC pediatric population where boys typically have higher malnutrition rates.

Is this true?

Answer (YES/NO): YES